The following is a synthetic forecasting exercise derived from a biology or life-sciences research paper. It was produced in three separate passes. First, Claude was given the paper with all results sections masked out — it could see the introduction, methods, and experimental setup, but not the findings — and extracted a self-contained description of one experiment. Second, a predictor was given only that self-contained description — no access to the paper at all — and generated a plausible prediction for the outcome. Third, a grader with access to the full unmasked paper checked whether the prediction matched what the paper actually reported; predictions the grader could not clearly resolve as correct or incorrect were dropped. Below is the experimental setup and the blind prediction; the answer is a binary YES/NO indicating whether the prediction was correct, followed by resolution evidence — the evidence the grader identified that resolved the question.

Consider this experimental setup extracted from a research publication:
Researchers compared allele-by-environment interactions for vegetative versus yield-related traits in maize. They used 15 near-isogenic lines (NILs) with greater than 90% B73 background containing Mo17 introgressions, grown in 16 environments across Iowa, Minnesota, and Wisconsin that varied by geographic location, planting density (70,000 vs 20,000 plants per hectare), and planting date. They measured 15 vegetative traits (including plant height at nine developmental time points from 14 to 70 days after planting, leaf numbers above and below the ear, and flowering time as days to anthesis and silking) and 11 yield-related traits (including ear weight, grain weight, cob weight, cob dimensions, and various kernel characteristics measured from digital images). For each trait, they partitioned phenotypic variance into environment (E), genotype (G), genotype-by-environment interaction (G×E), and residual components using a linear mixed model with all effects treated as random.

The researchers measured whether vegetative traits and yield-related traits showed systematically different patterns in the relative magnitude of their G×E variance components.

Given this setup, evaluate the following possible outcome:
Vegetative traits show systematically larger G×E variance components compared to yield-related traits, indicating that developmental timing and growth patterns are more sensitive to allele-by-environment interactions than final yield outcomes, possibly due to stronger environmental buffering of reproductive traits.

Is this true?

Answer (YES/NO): NO